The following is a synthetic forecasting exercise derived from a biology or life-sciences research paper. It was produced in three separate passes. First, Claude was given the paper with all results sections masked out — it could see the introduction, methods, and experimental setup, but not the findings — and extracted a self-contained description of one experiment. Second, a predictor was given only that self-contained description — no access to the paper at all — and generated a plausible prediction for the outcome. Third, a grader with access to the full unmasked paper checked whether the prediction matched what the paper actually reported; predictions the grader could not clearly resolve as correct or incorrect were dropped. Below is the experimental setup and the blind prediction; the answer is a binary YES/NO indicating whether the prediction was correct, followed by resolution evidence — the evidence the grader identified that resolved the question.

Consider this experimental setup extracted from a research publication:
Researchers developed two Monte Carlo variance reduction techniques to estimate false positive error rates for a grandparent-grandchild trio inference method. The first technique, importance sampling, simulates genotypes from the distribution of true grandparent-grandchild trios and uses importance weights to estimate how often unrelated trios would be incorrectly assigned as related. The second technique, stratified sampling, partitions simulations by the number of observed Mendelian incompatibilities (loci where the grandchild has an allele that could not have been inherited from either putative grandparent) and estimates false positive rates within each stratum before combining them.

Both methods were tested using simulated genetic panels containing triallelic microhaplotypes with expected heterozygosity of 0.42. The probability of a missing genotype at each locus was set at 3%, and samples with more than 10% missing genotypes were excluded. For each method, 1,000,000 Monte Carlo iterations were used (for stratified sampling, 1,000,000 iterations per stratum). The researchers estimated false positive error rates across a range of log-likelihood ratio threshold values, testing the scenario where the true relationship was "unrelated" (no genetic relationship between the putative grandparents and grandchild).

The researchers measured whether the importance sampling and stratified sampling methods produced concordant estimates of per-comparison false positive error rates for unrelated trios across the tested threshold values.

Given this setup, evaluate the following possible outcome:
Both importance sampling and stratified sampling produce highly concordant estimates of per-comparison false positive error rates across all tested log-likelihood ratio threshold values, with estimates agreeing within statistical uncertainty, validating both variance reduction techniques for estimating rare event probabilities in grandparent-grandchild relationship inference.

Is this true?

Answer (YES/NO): NO